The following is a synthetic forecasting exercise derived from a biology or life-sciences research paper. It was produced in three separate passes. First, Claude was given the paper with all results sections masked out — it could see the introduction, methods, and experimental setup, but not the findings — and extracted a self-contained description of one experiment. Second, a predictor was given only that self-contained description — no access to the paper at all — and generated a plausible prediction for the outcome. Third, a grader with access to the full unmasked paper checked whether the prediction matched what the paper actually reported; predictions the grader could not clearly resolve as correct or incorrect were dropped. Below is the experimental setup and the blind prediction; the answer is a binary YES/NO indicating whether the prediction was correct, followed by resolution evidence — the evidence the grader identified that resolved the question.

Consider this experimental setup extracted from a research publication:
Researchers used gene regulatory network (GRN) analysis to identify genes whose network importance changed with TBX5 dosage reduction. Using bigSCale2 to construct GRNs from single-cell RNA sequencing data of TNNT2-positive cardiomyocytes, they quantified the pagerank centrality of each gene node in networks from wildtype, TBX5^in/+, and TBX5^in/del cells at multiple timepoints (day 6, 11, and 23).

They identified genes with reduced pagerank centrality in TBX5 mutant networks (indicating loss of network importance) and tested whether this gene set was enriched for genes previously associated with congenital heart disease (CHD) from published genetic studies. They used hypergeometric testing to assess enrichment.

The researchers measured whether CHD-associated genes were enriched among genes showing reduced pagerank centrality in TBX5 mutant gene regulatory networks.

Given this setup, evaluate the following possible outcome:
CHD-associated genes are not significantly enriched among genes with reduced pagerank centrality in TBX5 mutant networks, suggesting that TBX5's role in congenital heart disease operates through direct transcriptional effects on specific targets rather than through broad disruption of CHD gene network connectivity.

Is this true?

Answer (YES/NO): NO